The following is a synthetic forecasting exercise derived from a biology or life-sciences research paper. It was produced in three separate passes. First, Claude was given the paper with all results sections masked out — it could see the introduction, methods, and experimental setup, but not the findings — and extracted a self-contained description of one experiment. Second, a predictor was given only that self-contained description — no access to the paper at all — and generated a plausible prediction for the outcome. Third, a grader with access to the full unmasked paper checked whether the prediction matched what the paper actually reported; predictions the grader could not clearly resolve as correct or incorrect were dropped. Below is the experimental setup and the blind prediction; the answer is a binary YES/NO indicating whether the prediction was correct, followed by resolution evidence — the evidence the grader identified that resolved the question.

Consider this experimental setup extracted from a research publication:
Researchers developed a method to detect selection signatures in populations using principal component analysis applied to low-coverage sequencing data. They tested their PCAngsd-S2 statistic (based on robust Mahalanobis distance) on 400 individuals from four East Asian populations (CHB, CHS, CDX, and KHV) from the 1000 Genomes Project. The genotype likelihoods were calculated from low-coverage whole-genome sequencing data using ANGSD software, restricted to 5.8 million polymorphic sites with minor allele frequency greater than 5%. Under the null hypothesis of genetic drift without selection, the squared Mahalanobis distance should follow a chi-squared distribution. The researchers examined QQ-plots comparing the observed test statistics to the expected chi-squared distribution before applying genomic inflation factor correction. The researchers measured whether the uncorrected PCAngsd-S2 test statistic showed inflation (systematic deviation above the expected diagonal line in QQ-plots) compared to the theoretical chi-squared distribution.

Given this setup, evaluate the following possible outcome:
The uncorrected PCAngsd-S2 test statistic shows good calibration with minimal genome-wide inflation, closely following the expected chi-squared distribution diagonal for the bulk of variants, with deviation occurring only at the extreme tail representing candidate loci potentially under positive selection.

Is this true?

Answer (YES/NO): NO